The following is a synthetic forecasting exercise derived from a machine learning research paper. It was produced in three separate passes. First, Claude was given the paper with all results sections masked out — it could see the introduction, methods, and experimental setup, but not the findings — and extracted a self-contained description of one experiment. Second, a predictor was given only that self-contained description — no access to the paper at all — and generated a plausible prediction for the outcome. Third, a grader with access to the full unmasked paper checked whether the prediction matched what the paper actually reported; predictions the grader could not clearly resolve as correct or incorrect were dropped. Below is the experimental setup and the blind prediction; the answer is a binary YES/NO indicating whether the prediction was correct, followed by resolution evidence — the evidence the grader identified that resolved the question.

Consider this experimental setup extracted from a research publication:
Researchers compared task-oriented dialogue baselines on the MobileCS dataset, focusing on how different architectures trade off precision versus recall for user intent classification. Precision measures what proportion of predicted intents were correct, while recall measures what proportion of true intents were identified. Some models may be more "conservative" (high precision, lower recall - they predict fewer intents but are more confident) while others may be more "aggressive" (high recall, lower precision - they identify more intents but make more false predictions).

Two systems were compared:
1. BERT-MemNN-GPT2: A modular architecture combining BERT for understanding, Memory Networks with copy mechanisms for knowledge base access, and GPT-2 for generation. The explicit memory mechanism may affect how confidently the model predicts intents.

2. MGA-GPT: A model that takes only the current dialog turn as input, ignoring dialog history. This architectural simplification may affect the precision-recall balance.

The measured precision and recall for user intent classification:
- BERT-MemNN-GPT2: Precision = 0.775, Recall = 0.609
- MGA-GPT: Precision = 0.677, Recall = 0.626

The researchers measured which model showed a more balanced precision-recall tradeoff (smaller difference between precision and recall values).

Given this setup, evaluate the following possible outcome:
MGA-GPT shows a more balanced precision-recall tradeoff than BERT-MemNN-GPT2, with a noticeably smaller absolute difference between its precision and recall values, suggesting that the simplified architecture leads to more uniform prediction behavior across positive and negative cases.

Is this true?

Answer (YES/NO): YES